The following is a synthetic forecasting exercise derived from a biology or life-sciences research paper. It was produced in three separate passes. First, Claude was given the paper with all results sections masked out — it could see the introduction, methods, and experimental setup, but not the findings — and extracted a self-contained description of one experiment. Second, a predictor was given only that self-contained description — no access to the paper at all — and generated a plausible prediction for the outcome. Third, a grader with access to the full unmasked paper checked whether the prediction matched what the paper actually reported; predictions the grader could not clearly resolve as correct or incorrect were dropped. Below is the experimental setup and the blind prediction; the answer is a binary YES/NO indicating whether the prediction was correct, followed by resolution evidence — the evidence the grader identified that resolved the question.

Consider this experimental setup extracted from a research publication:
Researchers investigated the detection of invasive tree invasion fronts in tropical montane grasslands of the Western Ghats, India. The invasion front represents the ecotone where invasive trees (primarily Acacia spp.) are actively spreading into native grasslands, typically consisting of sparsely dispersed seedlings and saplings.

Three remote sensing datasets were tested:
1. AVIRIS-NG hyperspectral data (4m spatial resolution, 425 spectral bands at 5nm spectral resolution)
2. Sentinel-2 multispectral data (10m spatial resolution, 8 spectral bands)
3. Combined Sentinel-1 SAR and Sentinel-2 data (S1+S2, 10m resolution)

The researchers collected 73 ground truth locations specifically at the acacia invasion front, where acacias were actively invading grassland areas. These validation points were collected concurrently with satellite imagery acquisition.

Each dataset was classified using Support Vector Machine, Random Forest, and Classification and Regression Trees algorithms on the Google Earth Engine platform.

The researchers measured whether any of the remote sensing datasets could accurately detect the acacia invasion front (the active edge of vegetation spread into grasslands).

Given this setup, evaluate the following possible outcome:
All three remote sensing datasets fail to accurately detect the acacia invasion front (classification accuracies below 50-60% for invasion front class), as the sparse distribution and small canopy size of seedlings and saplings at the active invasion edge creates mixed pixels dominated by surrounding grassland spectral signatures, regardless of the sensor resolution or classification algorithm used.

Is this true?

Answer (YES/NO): NO